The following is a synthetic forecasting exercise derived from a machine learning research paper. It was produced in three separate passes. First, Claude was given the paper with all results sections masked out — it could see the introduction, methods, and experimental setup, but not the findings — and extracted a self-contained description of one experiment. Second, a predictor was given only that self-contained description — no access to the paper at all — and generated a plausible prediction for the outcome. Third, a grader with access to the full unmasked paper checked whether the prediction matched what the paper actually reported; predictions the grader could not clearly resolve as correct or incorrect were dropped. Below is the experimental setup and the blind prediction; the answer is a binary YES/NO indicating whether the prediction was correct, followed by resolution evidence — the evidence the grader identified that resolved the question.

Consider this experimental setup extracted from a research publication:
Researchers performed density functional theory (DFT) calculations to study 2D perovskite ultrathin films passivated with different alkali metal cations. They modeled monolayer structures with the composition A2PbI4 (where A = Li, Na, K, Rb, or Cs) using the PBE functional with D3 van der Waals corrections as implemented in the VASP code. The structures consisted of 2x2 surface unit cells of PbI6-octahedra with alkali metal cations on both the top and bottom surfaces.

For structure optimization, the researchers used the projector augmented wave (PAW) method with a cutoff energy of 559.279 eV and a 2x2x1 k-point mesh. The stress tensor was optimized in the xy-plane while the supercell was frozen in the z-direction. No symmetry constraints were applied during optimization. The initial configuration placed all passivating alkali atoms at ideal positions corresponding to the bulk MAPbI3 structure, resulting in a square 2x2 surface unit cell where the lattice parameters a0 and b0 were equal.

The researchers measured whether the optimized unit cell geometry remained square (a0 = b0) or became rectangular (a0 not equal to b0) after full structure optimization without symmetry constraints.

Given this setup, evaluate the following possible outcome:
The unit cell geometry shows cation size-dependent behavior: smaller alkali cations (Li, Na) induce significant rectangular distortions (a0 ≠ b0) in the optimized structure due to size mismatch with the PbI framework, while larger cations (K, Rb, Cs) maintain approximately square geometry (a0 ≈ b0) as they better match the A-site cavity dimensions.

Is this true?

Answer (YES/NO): NO